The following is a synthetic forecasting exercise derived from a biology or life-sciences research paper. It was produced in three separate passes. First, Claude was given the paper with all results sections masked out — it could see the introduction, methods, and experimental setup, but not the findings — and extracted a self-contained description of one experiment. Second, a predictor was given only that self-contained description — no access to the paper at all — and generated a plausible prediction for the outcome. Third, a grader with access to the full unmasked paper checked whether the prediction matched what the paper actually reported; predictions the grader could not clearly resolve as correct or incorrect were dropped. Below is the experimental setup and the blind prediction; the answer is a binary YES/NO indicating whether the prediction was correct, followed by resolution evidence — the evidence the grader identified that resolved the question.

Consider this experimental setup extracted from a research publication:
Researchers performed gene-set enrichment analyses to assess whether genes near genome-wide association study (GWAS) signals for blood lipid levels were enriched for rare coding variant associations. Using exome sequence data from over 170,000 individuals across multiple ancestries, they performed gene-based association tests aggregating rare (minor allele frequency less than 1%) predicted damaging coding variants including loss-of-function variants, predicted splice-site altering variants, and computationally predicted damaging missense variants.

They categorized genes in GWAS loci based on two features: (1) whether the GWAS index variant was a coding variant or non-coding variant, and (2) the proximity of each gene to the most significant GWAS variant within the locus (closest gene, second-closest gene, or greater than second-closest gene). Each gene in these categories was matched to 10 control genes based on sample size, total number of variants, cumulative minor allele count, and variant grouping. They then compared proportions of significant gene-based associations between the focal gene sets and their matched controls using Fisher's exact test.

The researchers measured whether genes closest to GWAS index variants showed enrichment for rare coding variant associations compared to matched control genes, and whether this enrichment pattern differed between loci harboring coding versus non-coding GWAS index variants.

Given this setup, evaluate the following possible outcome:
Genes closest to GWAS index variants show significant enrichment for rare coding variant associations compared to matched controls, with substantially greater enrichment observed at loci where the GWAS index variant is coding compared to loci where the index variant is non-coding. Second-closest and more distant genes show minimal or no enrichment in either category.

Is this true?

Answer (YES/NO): NO